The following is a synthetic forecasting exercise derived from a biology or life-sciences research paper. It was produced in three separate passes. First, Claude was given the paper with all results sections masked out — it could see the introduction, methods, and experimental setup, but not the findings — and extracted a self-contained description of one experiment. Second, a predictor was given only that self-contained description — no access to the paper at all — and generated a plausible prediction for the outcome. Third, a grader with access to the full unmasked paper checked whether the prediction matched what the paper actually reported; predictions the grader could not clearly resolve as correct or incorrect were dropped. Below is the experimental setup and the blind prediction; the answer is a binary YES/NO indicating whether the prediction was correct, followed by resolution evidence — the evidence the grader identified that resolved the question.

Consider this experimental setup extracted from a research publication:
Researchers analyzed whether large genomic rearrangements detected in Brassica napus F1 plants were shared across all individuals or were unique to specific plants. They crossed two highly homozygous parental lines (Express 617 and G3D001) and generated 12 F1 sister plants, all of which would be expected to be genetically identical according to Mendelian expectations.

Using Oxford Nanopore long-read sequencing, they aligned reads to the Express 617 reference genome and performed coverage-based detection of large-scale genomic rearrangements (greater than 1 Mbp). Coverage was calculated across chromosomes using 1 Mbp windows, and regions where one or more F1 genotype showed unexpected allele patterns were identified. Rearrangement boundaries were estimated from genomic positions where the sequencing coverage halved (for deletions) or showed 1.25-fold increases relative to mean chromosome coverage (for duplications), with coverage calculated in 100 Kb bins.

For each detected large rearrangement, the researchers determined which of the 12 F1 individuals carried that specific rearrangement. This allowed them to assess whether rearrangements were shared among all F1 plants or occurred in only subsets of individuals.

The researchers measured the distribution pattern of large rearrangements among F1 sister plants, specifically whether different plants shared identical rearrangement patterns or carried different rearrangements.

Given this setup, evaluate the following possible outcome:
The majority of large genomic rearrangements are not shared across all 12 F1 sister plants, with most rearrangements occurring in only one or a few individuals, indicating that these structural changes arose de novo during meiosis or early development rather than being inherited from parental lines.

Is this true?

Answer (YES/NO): YES